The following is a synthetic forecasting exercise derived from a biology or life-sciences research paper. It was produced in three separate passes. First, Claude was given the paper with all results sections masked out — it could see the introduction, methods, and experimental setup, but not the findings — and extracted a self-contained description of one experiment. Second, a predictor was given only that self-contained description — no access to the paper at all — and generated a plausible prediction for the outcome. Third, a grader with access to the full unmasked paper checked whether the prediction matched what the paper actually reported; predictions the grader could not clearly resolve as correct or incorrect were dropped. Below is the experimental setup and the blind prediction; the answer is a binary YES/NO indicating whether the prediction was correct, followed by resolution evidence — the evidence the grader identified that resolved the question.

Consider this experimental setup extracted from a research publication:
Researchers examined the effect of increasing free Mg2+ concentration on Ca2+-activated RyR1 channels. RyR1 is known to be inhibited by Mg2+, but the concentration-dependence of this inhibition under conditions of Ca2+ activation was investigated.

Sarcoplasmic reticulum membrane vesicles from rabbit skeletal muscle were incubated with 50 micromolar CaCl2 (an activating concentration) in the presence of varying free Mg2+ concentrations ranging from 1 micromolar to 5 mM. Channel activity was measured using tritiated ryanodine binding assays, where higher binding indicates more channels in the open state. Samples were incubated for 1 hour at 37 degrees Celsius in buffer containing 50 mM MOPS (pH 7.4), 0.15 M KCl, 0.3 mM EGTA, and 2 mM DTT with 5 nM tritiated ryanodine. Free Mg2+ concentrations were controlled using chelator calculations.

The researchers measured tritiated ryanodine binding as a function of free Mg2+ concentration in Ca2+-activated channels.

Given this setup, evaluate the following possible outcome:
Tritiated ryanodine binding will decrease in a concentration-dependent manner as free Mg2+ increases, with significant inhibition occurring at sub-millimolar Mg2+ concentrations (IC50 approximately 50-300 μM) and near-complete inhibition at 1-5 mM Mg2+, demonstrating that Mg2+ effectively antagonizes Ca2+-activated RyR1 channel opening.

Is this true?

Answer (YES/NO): YES